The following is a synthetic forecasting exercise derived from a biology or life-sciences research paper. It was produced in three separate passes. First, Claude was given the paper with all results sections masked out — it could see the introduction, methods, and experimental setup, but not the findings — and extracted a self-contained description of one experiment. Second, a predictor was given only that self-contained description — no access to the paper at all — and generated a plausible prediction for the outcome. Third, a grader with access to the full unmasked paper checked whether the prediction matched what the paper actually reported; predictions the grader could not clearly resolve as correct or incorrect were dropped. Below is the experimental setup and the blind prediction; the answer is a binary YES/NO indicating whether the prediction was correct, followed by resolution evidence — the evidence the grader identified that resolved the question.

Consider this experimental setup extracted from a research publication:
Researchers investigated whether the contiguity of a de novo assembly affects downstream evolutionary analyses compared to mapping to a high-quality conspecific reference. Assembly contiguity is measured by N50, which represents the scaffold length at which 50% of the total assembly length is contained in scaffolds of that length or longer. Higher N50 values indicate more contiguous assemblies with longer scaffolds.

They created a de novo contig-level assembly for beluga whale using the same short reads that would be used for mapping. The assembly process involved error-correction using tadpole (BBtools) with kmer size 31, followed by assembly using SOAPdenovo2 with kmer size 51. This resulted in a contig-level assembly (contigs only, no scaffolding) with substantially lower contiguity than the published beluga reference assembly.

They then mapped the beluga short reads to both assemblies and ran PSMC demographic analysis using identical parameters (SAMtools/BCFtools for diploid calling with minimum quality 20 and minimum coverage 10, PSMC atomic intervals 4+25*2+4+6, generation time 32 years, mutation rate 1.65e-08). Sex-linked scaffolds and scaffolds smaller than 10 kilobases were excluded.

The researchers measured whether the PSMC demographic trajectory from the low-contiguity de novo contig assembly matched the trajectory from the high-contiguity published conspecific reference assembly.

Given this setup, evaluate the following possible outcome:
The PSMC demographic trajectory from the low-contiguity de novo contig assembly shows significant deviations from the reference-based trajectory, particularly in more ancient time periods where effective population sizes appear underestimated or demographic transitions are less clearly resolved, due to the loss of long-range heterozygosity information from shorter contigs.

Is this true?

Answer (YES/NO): NO